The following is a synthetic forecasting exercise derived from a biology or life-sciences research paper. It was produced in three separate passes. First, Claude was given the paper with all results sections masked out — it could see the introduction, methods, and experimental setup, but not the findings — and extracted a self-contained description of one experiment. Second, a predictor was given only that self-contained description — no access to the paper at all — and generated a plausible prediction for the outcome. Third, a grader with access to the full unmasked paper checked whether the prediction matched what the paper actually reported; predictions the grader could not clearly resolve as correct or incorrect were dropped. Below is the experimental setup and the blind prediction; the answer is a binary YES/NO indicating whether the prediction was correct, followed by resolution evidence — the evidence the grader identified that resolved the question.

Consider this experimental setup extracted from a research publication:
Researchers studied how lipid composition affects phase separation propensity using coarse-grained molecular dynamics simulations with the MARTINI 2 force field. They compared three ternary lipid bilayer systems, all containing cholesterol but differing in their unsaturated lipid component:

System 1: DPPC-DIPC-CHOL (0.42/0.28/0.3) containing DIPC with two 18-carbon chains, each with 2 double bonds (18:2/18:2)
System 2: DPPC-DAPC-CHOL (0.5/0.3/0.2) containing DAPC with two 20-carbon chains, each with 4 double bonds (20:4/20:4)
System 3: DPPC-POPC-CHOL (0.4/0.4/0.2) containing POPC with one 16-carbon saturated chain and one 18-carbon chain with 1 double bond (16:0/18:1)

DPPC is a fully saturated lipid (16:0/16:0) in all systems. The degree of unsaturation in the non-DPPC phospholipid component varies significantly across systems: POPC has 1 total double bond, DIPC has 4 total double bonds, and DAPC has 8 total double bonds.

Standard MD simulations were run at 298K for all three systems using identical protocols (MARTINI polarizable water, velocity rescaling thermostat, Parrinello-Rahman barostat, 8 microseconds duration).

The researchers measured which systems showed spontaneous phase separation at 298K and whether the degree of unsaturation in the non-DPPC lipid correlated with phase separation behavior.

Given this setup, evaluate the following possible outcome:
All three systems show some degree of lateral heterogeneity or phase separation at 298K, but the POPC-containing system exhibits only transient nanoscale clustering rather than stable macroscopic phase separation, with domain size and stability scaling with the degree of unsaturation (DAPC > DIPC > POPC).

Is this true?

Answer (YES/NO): NO